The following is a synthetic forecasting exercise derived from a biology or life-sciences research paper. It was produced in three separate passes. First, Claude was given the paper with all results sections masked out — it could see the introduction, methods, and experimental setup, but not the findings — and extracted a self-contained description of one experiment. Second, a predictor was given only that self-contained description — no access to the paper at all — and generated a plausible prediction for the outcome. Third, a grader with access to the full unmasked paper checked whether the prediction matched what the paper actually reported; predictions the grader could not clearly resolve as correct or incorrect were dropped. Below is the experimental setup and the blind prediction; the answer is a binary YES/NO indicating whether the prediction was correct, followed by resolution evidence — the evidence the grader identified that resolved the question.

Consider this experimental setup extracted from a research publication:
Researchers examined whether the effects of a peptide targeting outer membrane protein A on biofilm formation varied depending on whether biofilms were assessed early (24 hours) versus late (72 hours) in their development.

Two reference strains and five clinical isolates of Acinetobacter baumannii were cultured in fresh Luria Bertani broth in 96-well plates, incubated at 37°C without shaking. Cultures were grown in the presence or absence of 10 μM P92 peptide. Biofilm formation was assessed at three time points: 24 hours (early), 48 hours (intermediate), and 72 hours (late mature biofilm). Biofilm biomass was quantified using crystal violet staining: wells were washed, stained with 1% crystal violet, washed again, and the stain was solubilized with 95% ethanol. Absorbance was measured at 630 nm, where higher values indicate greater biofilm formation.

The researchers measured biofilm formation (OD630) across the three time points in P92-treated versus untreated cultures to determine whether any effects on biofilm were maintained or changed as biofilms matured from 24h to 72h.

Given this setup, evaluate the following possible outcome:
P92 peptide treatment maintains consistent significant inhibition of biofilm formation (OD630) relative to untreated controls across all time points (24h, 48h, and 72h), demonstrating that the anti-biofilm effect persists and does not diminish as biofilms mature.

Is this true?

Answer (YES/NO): YES